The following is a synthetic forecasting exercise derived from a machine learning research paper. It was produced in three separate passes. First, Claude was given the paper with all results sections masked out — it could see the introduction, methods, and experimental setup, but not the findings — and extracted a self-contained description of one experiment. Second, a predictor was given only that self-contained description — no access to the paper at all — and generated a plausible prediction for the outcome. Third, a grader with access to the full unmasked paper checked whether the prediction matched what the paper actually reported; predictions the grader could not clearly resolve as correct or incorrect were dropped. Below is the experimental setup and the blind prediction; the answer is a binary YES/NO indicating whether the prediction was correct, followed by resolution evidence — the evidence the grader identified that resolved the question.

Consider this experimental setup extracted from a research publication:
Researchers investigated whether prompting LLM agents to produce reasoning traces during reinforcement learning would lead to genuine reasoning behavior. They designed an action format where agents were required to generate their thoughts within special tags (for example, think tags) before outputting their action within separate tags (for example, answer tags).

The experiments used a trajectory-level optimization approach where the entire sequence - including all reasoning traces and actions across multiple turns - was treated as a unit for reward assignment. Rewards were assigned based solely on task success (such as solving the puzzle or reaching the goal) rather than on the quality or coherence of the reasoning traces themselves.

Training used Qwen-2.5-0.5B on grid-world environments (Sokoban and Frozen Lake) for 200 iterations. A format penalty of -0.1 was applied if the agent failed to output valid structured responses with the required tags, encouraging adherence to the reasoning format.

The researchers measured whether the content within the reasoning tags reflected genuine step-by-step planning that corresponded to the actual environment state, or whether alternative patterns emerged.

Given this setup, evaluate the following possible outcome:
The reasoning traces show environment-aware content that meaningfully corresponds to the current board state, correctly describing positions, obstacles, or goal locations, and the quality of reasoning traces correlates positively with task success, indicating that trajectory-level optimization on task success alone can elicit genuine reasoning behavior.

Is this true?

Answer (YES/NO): NO